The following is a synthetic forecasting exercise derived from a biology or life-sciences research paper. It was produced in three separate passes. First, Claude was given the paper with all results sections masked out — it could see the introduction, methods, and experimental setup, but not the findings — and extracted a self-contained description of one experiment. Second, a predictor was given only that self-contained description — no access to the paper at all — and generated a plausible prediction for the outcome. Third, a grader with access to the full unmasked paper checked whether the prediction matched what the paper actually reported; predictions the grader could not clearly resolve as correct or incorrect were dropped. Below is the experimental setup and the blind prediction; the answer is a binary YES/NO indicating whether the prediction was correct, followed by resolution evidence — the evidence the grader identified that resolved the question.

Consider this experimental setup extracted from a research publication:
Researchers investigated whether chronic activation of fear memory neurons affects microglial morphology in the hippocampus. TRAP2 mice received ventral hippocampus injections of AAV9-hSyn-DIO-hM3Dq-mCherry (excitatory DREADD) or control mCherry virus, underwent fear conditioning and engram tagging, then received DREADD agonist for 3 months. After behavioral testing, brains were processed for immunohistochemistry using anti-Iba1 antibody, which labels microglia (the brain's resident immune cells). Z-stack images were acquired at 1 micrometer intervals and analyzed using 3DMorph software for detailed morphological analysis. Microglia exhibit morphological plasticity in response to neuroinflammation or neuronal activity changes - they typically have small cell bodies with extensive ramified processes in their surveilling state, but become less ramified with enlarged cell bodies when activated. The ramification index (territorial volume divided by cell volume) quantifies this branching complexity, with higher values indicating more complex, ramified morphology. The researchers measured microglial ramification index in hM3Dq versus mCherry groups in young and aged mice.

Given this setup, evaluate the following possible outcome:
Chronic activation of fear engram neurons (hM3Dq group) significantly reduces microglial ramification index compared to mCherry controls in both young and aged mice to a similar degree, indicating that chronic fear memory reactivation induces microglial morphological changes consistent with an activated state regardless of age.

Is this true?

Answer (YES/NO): NO